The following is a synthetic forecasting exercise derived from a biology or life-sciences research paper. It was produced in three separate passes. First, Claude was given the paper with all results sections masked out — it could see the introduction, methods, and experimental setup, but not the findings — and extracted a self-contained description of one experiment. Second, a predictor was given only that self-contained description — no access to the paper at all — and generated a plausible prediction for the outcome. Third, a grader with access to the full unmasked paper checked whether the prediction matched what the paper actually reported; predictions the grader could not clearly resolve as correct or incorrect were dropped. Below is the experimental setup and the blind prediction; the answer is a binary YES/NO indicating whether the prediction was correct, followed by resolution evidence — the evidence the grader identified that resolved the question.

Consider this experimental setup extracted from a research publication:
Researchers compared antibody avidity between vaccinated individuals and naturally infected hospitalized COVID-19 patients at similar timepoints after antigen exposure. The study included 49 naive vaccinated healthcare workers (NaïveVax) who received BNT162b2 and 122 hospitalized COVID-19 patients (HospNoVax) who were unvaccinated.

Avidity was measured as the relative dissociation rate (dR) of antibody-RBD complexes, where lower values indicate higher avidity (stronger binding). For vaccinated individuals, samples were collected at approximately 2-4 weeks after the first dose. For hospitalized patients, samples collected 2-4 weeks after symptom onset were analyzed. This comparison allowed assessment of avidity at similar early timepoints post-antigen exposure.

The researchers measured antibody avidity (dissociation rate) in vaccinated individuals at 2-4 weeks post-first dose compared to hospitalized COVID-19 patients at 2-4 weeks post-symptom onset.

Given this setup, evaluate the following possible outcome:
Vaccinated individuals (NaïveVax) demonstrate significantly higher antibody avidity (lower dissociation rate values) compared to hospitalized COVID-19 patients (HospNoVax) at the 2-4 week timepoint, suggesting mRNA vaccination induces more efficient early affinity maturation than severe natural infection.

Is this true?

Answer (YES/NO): NO